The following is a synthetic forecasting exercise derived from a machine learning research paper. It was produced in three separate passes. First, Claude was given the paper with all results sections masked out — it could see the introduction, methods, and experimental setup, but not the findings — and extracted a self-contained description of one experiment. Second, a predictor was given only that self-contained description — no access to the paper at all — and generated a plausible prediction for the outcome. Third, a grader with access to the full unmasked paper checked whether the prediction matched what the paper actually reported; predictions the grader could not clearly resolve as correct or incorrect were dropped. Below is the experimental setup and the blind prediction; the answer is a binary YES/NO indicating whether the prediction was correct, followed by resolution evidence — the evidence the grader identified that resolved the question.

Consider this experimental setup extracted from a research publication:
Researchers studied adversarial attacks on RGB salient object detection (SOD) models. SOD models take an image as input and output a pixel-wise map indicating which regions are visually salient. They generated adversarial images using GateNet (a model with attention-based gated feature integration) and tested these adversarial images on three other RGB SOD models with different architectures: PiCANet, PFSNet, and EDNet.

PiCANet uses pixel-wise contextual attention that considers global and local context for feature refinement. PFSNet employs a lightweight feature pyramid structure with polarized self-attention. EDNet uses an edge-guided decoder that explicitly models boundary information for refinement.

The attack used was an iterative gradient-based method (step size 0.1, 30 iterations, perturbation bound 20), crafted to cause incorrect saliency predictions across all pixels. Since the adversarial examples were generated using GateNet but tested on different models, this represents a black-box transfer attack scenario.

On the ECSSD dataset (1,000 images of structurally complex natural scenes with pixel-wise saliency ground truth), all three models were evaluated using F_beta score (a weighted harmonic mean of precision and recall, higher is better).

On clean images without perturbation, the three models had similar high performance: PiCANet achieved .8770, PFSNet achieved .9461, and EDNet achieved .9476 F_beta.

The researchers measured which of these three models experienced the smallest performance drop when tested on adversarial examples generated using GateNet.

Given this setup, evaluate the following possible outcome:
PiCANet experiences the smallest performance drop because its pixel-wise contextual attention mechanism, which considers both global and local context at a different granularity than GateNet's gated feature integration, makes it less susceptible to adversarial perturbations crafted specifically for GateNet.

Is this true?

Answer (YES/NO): YES